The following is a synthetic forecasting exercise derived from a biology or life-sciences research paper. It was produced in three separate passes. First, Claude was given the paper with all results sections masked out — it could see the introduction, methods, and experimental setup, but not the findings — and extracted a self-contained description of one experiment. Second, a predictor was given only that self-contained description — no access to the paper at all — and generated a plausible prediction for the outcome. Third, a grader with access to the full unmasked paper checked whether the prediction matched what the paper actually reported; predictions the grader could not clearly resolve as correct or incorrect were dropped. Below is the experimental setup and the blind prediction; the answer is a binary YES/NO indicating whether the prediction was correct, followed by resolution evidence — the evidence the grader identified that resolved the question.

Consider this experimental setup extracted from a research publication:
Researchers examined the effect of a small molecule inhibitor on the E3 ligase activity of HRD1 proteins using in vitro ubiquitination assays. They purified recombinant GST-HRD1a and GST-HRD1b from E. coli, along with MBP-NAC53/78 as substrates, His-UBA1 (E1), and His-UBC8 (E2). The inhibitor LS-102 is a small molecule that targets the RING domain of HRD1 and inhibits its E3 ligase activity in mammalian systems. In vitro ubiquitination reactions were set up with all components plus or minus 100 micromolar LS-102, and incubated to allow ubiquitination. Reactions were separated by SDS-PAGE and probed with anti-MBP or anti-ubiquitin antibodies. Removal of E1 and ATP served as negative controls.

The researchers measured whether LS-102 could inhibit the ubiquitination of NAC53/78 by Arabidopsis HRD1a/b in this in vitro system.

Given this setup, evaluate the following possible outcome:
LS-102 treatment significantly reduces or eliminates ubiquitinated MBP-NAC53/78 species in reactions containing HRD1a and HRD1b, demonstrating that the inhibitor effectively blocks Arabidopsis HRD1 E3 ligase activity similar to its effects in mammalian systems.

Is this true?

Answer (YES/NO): YES